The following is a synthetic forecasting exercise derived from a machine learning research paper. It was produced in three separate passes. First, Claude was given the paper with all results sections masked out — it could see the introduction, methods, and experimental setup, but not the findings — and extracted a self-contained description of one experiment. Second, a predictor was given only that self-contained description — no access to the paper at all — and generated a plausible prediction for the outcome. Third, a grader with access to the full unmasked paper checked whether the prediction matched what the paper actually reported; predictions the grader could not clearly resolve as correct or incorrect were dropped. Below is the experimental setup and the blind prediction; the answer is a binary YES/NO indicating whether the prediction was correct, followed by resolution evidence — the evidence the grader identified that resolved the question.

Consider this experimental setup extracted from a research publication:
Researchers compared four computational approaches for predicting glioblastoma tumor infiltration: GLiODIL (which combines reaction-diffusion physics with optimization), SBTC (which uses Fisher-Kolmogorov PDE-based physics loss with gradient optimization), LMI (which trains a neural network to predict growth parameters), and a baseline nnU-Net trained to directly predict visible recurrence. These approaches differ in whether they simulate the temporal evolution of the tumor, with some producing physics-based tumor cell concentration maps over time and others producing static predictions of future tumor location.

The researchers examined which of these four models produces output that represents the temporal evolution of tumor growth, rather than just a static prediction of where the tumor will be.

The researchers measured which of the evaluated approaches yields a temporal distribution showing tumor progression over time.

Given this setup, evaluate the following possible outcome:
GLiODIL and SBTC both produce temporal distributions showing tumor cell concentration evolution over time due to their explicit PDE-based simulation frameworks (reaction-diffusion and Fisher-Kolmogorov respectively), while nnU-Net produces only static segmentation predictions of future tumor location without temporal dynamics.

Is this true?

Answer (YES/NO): NO